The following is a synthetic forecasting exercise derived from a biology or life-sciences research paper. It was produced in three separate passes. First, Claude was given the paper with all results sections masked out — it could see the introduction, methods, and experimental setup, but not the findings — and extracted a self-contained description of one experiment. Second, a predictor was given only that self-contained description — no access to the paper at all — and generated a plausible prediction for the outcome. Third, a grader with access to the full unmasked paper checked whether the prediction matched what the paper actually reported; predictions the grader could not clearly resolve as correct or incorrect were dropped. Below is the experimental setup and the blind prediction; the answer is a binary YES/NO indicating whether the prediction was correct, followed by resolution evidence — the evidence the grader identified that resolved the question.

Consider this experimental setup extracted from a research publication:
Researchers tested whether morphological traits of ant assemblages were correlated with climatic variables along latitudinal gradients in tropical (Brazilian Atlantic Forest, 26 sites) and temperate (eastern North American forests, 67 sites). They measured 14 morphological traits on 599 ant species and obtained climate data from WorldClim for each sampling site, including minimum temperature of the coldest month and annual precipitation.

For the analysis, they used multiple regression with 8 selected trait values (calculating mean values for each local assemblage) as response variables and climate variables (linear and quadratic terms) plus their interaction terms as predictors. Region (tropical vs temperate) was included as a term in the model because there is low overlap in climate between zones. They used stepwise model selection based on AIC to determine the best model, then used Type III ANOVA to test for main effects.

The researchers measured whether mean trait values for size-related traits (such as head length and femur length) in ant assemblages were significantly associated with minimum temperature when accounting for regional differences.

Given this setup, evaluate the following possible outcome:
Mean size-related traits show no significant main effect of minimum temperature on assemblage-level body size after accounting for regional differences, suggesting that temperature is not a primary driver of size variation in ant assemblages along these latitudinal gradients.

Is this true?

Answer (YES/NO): YES